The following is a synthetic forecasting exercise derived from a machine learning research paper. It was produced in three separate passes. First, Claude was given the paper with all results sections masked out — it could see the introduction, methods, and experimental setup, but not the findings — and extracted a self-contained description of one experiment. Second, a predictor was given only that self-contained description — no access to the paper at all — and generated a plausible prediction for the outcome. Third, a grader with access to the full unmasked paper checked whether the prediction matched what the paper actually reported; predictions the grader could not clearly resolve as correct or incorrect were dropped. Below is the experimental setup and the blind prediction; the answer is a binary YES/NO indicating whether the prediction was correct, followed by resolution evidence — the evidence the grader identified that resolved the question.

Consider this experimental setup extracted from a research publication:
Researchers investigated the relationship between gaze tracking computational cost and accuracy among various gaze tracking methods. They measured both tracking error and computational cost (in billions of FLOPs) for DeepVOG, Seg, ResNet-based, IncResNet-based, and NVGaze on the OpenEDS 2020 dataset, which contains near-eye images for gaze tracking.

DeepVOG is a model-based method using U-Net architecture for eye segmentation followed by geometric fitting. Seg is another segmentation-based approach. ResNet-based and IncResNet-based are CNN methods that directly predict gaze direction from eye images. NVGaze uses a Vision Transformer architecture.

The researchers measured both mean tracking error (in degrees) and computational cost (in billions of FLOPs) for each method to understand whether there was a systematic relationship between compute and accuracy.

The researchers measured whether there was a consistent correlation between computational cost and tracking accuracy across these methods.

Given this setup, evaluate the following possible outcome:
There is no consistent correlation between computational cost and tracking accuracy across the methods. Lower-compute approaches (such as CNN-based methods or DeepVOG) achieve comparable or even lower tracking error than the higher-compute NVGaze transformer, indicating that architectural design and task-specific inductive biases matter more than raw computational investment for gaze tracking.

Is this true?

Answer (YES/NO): NO